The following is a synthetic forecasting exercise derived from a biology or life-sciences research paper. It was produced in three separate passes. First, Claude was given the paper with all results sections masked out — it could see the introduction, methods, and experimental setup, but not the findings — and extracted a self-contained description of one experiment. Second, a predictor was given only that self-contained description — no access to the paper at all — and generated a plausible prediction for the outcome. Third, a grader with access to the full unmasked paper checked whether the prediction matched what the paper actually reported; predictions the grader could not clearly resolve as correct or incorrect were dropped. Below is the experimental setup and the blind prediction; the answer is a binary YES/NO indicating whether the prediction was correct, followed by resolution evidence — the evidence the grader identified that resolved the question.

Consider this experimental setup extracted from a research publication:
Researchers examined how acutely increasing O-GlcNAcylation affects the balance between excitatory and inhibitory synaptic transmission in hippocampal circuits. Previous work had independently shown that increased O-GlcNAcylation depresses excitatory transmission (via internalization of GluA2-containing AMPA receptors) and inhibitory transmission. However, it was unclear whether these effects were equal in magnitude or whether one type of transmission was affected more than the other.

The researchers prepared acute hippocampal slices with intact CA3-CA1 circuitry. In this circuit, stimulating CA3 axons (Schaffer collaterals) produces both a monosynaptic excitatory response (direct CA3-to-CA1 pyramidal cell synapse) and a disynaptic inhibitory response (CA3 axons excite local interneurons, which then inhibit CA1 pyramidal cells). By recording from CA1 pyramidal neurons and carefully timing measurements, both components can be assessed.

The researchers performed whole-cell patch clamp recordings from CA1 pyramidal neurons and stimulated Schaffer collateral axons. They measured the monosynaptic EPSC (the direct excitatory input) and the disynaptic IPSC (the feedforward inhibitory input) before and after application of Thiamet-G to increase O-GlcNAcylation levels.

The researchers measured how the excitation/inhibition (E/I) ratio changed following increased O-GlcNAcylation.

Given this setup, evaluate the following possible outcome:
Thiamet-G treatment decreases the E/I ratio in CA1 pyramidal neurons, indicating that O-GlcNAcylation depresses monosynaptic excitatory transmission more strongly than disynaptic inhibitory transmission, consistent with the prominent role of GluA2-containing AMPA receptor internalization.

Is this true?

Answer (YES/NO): NO